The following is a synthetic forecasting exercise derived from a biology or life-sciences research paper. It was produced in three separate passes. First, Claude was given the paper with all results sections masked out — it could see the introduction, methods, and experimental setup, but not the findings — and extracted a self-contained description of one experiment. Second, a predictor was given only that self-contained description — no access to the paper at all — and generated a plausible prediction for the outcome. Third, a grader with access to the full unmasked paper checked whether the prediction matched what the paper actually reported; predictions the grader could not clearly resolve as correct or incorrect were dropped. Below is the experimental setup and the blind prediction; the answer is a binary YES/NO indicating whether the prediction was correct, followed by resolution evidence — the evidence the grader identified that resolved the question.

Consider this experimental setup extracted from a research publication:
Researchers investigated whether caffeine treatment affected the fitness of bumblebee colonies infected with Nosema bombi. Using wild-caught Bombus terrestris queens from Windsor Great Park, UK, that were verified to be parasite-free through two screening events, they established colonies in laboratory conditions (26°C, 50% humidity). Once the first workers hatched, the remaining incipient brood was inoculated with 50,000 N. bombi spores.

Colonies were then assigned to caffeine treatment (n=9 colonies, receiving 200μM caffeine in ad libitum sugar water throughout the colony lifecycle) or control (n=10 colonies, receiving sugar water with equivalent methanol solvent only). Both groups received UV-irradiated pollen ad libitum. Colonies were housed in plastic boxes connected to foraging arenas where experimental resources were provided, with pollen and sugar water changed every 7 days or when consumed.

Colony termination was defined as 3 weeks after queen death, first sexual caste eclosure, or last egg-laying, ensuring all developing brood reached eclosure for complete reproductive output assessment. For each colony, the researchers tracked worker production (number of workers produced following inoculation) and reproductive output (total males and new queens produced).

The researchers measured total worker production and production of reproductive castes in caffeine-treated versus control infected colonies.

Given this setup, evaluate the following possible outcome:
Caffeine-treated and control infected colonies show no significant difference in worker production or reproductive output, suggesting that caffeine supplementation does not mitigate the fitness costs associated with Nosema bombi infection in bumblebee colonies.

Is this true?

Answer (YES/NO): YES